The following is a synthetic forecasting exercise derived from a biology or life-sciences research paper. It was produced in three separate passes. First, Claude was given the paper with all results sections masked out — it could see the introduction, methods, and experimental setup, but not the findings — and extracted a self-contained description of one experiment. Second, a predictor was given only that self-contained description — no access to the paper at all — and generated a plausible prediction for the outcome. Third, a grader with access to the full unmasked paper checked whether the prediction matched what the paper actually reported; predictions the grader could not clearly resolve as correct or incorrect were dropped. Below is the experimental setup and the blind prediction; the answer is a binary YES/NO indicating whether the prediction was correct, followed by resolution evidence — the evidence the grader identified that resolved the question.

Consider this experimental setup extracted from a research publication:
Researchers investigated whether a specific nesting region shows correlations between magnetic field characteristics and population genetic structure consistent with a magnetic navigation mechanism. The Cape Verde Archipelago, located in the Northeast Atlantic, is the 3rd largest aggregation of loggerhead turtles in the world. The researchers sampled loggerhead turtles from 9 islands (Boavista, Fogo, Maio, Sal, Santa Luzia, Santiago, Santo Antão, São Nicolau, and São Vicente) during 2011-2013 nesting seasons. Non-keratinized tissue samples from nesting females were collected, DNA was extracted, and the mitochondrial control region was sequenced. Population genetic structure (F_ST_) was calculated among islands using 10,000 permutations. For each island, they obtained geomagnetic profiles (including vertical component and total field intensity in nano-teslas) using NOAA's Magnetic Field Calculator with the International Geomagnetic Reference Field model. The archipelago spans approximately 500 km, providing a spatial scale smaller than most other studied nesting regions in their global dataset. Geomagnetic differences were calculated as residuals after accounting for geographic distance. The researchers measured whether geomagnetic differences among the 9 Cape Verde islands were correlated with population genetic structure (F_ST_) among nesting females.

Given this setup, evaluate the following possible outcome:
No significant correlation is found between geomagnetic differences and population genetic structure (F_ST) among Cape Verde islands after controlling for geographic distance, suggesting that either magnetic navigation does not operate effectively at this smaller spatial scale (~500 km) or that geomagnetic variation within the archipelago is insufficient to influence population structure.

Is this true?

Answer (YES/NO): YES